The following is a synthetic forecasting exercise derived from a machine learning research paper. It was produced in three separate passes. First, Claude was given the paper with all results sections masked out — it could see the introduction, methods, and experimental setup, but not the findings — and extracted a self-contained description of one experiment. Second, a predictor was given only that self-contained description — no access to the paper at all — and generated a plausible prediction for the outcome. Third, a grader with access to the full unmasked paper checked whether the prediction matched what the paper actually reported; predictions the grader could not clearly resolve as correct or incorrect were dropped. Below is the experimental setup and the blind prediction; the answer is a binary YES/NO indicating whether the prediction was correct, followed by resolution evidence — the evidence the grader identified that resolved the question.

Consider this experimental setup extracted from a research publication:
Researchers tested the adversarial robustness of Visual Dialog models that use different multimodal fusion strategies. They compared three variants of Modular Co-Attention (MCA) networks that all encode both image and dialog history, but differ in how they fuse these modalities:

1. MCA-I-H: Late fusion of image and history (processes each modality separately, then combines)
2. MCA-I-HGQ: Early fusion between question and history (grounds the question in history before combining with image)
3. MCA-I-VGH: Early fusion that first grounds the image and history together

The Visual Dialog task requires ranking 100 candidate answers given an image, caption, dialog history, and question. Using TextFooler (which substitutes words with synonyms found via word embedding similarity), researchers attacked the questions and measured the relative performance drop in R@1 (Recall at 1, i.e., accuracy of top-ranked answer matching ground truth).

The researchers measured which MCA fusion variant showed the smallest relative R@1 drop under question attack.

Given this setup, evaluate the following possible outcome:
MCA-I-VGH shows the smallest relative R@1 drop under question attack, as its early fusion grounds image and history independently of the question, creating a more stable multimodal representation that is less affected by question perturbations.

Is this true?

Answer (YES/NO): NO